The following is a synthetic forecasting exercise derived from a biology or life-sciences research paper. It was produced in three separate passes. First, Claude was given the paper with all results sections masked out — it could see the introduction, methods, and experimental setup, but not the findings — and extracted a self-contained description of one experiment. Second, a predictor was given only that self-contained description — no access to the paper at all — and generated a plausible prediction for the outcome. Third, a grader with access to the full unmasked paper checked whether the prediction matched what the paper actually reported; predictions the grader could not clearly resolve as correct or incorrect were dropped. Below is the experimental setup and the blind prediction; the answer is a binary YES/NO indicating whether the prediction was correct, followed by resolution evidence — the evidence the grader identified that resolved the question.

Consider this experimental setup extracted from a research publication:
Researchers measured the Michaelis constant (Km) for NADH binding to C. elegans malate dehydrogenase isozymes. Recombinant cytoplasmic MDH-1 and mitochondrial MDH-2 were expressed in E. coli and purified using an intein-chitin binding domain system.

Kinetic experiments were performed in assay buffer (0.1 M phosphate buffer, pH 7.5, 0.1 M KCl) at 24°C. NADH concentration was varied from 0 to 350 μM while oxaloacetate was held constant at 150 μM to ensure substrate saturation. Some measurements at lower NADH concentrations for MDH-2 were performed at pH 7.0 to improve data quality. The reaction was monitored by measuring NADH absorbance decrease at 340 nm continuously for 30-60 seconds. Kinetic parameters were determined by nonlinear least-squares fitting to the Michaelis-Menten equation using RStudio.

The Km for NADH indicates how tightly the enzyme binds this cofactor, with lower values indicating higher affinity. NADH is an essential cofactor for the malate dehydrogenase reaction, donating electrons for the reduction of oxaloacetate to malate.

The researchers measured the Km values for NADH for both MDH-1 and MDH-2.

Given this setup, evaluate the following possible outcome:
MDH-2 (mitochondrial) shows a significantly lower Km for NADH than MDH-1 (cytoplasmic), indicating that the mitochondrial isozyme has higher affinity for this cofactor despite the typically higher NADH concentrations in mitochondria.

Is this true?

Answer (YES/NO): NO